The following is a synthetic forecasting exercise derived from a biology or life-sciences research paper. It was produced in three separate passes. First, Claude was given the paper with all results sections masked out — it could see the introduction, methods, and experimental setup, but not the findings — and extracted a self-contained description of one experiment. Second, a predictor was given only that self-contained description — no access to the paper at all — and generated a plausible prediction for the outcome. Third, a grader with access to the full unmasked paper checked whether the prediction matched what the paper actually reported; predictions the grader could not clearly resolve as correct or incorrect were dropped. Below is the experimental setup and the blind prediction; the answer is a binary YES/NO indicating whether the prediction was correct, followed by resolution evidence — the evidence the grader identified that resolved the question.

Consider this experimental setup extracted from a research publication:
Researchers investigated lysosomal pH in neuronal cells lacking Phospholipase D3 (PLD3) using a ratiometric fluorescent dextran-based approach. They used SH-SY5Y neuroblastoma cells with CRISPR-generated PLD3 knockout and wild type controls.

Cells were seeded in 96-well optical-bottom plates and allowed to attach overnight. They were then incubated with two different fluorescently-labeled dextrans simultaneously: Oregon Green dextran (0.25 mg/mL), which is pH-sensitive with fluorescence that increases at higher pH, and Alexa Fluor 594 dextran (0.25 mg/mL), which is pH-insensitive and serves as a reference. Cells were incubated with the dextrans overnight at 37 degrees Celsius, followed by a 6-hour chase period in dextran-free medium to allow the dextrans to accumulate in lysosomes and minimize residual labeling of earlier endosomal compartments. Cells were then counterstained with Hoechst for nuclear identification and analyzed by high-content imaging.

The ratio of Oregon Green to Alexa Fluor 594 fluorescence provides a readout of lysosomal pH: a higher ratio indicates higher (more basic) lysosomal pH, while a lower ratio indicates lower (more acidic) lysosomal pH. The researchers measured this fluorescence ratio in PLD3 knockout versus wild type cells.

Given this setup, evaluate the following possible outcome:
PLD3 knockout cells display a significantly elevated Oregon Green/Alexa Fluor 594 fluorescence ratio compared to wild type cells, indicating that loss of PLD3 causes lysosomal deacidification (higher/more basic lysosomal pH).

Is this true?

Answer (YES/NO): NO